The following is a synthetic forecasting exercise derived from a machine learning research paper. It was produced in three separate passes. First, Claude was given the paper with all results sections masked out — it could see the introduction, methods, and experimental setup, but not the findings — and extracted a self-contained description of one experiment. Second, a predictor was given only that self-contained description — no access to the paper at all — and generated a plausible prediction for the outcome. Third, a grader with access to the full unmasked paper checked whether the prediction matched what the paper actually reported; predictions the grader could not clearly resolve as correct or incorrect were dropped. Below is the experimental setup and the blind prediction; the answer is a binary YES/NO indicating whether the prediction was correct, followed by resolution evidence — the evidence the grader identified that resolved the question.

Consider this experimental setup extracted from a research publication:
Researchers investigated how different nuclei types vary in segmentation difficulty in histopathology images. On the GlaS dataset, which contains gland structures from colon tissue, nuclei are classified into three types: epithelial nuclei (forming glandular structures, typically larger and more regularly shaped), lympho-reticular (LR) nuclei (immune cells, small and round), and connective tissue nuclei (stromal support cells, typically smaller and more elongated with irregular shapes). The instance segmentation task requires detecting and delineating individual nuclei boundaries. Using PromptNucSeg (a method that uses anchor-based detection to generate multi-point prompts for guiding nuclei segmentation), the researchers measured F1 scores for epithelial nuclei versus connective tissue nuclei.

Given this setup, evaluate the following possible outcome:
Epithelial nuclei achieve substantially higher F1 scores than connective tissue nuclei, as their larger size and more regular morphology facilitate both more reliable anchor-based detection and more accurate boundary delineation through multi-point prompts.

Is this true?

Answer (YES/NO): YES